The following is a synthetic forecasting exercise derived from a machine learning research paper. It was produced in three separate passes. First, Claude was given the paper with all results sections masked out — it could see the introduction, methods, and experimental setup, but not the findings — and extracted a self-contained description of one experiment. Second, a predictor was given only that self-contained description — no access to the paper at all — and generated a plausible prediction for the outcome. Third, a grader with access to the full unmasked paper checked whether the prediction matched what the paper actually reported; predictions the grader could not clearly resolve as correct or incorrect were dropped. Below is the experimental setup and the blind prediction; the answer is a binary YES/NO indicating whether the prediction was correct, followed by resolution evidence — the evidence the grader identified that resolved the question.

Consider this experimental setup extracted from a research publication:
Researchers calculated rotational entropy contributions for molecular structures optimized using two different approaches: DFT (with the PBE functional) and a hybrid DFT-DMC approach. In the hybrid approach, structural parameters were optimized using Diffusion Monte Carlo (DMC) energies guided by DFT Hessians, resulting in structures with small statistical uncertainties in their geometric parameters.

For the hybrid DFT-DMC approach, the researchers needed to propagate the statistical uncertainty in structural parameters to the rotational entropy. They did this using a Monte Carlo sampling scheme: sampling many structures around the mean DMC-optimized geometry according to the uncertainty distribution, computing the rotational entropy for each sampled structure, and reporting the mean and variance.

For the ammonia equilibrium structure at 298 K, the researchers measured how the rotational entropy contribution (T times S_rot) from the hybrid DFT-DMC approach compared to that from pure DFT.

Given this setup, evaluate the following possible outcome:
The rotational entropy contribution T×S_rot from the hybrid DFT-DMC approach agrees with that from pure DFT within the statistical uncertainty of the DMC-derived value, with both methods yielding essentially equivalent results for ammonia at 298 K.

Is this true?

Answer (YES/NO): NO